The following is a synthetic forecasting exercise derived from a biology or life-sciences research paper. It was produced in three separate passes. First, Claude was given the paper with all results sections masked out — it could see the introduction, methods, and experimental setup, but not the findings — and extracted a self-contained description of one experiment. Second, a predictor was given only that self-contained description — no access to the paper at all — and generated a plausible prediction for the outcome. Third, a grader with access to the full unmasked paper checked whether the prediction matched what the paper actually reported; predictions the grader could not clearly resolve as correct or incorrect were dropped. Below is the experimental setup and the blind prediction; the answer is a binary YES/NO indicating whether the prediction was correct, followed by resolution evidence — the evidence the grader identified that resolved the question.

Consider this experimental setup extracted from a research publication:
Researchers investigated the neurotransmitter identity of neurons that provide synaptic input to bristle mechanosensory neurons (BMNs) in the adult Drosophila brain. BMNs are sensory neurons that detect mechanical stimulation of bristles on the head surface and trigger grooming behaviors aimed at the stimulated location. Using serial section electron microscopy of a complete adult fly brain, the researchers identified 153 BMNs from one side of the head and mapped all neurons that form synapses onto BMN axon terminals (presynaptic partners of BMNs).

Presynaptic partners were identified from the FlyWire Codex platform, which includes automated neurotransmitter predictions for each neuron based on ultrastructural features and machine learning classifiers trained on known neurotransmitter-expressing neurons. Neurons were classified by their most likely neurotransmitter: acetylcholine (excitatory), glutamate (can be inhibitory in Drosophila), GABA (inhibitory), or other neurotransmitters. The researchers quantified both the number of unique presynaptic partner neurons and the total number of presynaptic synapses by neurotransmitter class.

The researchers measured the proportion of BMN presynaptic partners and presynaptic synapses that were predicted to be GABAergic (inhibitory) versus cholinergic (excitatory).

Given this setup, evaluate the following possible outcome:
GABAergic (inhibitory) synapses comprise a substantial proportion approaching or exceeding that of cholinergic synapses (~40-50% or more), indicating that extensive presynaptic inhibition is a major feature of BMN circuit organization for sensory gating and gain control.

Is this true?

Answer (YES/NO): YES